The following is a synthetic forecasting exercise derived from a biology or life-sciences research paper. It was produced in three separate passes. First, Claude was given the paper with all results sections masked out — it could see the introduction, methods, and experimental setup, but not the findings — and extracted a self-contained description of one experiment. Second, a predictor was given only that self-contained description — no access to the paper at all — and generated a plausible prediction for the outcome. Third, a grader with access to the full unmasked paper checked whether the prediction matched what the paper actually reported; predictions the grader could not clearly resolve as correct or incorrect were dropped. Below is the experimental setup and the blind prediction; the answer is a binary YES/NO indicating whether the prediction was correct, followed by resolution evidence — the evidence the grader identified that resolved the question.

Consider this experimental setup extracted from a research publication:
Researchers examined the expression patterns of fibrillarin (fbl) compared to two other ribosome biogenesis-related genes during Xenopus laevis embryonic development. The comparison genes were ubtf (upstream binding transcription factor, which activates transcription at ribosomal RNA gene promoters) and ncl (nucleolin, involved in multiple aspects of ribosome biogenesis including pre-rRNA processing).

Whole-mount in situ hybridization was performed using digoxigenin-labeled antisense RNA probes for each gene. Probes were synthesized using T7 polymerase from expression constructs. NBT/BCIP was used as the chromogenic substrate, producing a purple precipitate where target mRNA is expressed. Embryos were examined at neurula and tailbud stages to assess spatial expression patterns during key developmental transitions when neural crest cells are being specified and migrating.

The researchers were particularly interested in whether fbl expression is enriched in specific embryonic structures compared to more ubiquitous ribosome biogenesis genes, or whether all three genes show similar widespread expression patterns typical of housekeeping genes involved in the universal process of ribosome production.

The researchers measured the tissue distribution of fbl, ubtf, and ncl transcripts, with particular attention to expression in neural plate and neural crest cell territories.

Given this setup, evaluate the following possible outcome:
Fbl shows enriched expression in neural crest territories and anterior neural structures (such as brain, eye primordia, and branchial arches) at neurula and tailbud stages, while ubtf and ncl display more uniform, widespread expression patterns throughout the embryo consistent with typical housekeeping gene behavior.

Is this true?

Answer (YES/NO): NO